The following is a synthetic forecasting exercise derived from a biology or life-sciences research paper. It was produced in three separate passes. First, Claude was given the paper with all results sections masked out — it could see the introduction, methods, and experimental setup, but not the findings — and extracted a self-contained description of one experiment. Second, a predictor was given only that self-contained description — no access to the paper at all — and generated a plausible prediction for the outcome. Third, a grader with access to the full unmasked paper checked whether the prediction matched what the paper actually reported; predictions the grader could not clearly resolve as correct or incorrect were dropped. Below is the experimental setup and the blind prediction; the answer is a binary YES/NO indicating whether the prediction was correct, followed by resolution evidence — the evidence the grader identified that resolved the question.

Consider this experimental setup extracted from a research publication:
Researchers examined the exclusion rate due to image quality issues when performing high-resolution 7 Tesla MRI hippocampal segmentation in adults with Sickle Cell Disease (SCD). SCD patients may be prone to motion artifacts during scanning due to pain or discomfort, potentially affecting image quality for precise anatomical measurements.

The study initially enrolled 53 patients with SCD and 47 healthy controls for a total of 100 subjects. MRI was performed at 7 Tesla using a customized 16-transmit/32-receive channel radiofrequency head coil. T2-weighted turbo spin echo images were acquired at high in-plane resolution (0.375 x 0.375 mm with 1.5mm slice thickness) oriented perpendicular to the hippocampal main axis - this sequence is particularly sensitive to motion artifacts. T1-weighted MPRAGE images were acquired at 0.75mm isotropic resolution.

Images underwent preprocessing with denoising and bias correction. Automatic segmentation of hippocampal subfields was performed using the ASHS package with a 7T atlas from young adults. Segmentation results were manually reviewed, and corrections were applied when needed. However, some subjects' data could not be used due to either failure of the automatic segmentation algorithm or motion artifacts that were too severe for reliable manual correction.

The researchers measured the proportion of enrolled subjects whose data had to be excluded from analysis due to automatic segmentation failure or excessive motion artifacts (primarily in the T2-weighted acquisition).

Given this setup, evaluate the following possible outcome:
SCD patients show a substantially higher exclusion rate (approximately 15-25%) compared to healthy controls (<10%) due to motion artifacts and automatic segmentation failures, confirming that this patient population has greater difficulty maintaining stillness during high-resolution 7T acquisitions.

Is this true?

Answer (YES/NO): NO